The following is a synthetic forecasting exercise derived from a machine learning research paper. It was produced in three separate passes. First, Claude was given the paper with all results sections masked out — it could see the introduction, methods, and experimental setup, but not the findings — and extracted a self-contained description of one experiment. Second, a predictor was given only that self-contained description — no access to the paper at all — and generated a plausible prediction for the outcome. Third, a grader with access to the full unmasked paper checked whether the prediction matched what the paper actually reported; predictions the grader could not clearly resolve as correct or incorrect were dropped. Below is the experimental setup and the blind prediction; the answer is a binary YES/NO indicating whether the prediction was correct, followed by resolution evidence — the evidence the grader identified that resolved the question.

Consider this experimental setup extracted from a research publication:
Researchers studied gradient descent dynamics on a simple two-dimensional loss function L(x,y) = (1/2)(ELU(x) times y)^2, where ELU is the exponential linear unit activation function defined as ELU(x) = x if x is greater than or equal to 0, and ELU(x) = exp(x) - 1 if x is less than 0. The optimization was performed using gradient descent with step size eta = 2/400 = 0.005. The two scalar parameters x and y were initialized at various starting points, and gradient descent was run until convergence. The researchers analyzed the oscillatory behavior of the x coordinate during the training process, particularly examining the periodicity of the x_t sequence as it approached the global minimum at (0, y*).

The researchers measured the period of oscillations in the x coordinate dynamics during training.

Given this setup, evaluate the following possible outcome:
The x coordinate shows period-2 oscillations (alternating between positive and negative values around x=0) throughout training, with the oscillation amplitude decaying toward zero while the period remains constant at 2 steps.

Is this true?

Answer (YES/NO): NO